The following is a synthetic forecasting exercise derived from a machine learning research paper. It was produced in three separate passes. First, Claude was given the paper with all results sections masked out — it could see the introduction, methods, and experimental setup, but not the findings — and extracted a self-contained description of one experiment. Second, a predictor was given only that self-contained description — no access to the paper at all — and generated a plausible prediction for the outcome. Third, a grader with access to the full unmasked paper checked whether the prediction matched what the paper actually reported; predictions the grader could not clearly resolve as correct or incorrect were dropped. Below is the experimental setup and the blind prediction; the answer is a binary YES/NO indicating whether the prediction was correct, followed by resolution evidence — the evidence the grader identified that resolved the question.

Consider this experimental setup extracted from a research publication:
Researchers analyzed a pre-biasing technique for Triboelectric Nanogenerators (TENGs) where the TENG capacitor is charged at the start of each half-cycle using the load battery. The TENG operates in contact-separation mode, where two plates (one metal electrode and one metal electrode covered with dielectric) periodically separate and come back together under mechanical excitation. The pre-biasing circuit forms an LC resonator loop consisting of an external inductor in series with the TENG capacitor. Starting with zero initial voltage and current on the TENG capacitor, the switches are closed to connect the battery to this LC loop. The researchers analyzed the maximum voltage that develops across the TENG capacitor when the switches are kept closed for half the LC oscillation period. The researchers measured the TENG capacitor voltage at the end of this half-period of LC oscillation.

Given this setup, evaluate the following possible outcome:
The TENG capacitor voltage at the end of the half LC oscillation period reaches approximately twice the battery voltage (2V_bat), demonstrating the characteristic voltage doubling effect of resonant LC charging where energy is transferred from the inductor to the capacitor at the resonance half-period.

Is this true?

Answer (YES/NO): YES